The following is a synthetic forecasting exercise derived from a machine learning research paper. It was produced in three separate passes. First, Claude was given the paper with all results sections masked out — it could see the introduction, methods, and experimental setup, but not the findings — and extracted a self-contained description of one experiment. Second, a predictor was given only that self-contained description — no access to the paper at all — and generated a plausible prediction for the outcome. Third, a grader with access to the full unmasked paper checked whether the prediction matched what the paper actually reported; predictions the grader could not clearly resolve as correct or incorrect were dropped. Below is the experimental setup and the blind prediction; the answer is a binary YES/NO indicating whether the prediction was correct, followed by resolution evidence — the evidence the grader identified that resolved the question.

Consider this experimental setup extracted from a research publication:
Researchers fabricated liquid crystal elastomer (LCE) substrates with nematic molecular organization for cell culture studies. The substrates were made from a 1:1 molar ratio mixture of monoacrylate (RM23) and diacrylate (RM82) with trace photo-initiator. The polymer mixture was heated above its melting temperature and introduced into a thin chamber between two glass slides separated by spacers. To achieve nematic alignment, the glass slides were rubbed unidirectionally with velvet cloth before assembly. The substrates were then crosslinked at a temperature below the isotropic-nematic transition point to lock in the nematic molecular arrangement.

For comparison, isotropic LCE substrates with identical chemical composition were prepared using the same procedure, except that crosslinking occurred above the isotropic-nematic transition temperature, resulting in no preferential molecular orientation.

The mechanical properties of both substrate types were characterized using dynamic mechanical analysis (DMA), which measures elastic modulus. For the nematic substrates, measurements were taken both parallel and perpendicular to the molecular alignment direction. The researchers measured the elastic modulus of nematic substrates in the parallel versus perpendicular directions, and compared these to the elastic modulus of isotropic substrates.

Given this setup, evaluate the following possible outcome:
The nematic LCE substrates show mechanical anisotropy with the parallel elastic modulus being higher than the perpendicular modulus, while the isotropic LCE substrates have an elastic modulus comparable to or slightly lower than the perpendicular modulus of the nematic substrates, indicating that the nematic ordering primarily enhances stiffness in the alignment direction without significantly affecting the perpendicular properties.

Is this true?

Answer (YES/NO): NO